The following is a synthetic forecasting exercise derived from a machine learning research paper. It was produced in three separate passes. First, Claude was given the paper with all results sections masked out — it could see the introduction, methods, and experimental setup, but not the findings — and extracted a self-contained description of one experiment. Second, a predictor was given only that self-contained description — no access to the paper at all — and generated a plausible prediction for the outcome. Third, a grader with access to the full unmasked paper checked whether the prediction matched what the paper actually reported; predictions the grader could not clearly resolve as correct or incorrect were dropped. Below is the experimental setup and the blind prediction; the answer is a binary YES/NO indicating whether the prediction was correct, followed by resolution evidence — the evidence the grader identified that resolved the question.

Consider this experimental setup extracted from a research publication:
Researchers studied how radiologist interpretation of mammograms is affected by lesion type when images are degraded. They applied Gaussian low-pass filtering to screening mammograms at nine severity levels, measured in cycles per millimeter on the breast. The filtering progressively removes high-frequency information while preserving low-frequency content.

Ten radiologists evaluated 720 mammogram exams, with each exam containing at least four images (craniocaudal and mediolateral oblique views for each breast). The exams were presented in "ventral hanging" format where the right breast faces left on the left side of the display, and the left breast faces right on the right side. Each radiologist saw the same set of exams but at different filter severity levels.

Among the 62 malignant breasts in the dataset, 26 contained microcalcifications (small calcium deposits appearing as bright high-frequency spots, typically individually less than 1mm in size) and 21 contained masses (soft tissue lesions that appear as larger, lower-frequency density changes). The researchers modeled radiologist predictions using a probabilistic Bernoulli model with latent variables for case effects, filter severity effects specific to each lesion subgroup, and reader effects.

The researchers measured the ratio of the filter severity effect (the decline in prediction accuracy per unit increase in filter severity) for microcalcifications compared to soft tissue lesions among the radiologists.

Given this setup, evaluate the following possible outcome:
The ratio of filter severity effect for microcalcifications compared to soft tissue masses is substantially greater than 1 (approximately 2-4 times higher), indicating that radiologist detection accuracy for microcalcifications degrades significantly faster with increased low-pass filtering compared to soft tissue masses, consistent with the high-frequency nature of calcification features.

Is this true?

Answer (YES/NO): NO